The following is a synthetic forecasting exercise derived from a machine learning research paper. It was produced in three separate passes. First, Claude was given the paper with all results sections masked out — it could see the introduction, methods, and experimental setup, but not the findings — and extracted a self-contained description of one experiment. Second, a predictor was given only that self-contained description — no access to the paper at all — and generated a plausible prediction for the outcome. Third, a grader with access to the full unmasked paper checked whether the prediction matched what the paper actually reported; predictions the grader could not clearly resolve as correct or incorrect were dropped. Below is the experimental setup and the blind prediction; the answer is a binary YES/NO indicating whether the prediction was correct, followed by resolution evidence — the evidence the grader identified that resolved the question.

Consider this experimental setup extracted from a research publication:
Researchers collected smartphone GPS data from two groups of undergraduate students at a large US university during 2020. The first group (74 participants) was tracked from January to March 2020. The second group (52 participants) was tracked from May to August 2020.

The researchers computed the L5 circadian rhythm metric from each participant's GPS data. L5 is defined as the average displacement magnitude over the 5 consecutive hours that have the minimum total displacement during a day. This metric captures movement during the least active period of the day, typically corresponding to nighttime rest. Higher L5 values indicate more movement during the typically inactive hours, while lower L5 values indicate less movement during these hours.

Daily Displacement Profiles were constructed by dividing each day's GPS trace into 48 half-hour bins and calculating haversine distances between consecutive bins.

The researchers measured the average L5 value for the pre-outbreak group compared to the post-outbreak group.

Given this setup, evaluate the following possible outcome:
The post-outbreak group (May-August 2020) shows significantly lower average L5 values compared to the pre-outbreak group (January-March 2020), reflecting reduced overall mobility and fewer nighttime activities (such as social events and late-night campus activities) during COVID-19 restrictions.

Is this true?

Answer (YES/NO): NO